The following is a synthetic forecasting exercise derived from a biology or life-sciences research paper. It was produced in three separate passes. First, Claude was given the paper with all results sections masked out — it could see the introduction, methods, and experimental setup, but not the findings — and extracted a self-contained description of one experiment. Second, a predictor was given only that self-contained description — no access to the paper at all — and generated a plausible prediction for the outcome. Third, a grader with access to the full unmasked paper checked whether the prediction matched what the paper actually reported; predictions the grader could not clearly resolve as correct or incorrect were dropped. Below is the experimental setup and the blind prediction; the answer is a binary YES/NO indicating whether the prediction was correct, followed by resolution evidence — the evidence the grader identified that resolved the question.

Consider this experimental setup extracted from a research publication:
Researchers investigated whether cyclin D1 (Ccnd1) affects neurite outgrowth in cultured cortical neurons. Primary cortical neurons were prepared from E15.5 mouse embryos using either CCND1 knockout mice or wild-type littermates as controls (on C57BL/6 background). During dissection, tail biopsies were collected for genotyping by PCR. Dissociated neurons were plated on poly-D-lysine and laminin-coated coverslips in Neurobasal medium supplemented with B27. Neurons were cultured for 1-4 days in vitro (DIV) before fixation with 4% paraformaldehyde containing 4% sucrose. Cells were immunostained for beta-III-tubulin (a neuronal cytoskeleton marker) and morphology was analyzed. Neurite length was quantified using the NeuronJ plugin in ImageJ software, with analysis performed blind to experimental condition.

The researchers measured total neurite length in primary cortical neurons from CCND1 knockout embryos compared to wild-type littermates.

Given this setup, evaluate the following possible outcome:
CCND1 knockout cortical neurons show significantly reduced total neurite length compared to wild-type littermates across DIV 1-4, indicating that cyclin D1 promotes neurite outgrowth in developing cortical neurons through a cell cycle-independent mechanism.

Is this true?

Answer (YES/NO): YES